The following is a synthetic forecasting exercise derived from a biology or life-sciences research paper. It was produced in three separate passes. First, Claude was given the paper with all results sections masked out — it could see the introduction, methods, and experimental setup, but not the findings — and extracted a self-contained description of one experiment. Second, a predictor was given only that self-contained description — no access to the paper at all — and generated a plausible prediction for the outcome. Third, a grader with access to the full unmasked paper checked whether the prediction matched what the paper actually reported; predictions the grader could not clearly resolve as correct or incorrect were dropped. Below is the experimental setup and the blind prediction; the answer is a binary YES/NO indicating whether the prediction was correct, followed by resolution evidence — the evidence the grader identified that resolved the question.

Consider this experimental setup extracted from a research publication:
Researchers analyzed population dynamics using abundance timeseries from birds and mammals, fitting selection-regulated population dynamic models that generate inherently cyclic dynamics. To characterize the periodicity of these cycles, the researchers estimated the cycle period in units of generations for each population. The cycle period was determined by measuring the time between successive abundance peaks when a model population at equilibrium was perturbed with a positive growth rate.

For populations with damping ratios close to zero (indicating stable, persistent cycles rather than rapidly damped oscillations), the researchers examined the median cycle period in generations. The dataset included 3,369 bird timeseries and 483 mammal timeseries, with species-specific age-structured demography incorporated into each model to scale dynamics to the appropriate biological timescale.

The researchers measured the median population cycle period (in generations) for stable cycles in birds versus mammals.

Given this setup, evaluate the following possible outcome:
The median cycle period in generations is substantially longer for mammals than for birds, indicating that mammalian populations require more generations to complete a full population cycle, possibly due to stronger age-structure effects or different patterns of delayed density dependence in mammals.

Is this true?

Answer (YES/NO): NO